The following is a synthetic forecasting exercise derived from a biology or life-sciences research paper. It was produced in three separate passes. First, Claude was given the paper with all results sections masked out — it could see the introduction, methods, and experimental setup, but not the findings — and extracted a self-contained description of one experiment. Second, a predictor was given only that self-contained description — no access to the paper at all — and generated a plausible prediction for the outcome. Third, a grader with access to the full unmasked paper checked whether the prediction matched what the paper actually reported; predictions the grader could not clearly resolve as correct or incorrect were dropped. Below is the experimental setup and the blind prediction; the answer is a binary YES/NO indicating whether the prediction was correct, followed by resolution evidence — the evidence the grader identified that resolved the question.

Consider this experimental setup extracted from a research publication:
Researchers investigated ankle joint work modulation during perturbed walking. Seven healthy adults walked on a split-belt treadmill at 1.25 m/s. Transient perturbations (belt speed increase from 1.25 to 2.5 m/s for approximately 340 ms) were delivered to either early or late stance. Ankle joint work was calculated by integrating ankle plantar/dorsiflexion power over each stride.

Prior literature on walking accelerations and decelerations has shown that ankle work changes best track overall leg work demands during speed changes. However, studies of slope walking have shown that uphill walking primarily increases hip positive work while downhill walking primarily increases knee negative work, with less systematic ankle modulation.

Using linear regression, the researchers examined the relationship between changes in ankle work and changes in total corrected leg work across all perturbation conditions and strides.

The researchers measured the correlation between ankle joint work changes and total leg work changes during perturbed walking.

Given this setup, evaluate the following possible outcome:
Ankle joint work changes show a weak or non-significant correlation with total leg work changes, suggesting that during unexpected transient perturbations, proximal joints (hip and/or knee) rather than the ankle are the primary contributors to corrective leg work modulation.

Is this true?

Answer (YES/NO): NO